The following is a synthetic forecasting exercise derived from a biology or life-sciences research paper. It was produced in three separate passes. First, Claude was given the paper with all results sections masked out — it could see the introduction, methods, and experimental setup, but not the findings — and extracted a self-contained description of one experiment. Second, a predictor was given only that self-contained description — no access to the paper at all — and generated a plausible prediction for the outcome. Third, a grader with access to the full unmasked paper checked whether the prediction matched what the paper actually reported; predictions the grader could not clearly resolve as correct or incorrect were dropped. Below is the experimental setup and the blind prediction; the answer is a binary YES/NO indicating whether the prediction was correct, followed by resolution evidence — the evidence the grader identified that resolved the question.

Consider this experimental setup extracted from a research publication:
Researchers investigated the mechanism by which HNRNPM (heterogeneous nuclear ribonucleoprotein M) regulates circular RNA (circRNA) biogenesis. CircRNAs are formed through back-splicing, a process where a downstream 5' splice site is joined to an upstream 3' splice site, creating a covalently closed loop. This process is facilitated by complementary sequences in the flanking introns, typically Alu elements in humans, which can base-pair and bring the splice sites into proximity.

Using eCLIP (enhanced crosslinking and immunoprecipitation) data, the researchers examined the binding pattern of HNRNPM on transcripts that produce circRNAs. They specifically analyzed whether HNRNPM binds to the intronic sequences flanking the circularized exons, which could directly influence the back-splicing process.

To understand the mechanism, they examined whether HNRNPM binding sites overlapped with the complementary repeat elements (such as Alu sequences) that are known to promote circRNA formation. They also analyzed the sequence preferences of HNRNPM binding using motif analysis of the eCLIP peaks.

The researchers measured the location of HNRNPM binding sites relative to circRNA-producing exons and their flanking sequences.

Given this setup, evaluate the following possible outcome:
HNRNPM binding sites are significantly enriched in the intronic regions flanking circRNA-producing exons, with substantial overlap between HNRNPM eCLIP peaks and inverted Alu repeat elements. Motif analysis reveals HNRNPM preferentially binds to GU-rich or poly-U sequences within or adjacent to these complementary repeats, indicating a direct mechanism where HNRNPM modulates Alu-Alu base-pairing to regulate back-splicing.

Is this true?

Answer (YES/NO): NO